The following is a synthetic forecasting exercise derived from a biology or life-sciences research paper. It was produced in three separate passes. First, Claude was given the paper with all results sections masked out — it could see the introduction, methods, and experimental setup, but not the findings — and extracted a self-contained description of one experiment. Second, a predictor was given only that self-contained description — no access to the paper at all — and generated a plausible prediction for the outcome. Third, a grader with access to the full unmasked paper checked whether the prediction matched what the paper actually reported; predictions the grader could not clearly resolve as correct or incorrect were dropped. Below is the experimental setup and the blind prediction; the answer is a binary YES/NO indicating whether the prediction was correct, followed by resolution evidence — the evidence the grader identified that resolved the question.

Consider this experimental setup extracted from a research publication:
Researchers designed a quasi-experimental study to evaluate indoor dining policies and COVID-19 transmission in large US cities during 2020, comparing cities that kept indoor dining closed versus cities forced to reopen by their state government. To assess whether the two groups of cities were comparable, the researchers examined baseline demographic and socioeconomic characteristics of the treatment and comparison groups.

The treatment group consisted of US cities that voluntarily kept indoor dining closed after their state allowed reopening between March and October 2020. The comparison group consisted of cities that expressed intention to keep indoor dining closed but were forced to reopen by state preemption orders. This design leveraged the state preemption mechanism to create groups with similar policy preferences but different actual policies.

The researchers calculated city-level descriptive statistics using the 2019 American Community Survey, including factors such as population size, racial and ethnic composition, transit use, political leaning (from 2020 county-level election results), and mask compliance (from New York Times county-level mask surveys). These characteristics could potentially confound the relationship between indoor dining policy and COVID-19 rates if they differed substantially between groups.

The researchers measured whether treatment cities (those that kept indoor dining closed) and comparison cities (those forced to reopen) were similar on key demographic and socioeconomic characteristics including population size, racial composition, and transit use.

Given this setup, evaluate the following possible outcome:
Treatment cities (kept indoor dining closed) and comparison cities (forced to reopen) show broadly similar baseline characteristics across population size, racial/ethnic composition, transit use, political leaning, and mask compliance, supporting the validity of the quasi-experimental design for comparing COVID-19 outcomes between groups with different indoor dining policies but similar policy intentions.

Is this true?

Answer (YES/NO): NO